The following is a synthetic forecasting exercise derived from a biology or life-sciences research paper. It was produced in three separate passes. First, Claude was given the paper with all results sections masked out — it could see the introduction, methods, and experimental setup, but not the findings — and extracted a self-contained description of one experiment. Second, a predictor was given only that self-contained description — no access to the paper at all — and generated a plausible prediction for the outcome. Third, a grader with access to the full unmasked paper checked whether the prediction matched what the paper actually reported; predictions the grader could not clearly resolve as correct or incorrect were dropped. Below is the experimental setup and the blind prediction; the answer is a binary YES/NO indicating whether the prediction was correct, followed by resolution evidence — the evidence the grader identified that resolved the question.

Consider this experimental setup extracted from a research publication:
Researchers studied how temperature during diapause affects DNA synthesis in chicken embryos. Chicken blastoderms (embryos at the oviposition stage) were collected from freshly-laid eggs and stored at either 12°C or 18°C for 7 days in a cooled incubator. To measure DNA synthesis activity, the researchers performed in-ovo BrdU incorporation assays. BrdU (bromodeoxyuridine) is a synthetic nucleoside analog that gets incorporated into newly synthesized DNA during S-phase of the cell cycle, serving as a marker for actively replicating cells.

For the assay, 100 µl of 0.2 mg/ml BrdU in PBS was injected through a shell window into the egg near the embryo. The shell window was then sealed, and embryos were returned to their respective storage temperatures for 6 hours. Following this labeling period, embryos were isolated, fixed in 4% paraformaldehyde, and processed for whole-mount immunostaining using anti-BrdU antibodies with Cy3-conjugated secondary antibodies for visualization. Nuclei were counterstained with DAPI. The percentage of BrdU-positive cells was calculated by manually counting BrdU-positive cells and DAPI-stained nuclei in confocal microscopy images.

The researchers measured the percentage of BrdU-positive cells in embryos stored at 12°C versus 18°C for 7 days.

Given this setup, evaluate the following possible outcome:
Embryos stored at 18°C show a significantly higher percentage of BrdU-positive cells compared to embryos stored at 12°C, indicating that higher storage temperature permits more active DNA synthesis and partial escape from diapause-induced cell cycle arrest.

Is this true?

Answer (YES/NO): NO